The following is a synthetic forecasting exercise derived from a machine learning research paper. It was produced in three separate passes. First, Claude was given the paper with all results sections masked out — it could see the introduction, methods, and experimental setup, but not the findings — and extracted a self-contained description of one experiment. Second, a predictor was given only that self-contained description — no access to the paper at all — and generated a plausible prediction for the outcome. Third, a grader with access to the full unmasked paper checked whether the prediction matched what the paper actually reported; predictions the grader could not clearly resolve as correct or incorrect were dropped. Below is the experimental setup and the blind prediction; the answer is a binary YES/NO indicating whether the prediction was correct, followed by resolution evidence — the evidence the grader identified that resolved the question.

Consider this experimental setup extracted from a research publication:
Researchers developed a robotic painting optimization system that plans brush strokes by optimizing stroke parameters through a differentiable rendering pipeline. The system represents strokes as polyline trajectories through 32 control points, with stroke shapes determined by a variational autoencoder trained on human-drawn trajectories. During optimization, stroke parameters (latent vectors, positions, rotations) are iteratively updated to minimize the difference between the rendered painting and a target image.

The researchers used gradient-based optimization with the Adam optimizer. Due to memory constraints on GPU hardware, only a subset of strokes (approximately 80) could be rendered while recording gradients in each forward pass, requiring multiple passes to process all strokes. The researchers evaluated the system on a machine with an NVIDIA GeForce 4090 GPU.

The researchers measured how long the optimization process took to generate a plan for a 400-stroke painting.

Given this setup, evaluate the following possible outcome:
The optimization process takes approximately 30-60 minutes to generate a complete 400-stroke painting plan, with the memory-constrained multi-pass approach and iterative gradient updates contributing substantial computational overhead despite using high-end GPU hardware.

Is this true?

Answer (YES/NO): YES